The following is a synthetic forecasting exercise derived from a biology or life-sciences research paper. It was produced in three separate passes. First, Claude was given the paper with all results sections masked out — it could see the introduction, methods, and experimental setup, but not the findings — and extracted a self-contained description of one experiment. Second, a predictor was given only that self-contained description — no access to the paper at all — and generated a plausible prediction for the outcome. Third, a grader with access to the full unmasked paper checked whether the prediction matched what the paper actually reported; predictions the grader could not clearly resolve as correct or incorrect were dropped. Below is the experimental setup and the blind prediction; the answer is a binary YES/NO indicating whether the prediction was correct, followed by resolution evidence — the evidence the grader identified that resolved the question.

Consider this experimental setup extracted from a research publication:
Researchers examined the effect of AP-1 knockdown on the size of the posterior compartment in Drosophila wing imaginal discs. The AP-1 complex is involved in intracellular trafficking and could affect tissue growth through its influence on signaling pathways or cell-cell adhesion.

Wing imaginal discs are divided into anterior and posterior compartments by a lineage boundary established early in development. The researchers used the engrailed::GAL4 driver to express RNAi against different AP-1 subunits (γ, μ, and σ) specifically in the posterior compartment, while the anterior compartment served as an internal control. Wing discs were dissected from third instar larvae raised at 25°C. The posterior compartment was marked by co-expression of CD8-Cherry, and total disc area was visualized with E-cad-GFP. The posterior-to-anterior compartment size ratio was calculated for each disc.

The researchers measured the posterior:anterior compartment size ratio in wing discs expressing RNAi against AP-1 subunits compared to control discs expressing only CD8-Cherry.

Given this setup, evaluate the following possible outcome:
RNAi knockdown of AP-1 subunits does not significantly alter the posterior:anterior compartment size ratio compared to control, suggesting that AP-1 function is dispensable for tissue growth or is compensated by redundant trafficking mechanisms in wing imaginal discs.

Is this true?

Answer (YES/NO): NO